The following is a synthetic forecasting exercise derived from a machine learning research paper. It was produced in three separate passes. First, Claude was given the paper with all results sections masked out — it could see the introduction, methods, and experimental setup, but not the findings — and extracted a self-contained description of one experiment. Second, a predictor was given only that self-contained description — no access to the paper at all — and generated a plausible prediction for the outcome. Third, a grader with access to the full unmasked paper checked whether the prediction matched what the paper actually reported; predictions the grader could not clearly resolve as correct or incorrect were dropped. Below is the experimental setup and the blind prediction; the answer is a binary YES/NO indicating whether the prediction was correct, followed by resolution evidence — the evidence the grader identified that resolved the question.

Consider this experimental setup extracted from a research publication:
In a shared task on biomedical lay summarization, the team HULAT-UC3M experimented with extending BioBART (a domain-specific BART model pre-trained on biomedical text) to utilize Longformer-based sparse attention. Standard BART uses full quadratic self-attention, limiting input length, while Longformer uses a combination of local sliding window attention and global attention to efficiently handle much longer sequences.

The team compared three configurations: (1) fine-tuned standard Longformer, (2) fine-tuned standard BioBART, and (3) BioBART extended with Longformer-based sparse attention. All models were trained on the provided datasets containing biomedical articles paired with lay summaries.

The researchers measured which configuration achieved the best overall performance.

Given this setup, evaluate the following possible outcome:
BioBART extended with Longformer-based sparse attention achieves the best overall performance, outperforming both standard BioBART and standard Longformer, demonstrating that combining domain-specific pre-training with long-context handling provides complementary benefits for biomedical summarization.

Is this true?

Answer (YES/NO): NO